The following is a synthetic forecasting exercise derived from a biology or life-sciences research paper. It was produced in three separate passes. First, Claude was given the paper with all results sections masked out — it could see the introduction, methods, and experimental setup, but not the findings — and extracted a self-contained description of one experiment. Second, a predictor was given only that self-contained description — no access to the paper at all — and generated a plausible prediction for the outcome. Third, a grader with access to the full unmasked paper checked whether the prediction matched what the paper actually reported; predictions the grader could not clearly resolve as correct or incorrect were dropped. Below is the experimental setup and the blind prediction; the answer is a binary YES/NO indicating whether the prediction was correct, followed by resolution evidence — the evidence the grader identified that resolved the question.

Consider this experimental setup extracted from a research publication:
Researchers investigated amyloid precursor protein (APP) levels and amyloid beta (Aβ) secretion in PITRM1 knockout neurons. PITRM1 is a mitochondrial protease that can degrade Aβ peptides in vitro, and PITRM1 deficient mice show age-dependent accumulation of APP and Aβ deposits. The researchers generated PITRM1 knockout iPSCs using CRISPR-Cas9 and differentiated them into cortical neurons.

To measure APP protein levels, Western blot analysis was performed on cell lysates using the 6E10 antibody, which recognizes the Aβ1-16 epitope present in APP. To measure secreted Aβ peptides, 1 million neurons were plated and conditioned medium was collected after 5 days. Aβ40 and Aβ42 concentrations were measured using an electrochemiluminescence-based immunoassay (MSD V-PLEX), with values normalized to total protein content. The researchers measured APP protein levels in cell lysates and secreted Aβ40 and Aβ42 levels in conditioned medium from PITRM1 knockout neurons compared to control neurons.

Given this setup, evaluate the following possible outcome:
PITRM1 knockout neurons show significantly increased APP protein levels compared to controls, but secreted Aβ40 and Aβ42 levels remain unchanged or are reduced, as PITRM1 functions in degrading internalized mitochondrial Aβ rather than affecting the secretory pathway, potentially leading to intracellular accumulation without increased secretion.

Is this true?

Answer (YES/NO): NO